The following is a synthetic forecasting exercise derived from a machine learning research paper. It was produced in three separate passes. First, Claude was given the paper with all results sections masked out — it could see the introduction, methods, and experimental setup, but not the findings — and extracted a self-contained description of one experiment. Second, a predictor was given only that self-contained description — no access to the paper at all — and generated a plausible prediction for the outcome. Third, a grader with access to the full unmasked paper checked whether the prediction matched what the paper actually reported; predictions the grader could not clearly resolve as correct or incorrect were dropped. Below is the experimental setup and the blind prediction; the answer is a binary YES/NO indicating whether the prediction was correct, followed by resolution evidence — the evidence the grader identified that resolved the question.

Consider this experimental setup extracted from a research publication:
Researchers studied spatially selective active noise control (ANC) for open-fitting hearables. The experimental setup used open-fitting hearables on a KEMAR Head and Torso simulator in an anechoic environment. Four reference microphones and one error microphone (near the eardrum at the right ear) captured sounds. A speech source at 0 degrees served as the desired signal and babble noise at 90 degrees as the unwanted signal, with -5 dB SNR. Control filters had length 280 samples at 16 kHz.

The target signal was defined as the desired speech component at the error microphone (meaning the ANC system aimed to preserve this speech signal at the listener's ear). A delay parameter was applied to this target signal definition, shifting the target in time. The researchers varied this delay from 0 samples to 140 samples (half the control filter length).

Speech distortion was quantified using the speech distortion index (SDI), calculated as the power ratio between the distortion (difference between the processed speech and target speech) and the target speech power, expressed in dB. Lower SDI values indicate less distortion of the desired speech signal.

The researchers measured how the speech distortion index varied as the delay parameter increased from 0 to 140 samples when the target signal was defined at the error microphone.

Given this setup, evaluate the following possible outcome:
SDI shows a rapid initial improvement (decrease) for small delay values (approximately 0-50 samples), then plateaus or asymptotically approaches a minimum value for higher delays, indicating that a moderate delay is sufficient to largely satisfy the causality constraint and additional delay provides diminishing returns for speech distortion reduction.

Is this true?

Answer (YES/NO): NO